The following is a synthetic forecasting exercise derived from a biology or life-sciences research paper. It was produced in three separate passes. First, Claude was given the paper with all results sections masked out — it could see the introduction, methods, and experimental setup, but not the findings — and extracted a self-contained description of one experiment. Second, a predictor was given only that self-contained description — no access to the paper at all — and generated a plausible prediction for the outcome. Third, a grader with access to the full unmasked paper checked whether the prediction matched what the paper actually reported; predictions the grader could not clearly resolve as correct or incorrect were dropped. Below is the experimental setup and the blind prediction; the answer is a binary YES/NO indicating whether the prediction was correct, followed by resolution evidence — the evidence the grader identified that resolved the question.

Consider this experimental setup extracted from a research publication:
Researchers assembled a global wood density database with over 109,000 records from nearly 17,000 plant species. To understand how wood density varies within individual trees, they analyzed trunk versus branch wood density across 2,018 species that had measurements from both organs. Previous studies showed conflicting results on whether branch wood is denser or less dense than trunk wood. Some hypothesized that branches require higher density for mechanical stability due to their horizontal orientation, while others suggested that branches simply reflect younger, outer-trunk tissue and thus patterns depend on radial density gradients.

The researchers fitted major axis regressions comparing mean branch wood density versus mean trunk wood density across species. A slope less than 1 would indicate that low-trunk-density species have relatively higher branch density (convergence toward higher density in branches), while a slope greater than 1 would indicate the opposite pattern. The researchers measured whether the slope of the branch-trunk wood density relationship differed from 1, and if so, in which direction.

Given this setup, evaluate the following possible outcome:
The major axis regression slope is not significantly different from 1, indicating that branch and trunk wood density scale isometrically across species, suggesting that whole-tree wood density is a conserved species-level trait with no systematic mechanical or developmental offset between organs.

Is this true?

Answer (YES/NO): NO